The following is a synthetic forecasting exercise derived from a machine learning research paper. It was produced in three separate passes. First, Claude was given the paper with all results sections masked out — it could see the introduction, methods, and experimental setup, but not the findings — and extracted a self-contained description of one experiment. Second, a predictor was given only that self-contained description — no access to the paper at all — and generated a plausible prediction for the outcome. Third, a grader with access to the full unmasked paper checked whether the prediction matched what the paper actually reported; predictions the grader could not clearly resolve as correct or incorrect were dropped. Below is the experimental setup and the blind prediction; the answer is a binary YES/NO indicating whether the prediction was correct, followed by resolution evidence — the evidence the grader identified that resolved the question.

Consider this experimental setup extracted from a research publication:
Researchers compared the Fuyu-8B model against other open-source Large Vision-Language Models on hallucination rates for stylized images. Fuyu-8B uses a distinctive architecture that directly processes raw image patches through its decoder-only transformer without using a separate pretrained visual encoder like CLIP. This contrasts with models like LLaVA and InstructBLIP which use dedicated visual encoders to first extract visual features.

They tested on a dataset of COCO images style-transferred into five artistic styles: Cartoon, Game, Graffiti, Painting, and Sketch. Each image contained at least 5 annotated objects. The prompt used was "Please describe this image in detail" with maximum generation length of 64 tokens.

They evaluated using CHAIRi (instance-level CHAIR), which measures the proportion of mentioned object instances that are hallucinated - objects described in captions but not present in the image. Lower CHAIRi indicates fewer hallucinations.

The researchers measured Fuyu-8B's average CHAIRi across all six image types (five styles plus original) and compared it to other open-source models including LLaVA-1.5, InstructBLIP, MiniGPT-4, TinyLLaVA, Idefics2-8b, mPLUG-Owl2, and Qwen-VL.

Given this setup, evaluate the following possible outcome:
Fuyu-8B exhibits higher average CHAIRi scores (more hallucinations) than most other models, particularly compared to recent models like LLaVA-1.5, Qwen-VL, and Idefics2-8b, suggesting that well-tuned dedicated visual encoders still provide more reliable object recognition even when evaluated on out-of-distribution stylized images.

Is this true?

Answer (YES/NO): YES